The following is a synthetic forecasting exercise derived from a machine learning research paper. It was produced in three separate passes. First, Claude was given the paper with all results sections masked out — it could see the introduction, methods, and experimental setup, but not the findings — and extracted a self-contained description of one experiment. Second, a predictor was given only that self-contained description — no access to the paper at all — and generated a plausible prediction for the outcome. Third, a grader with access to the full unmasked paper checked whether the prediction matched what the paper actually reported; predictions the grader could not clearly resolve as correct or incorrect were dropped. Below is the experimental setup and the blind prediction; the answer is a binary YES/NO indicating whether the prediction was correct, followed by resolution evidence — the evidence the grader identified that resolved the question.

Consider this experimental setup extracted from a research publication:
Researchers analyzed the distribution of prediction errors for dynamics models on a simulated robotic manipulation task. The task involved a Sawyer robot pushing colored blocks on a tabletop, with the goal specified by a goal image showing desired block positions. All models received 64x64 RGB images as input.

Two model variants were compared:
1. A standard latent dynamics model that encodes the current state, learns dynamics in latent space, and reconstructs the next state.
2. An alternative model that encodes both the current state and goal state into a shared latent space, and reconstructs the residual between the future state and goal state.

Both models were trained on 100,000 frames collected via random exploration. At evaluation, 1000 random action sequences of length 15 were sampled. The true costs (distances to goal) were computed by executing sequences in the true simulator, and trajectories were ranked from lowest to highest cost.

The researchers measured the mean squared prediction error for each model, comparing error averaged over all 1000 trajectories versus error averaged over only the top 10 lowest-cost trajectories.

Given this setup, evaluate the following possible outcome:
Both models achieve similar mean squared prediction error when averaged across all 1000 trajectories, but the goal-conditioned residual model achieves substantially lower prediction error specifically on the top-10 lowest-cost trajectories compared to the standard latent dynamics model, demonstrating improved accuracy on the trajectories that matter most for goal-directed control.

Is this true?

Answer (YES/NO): YES